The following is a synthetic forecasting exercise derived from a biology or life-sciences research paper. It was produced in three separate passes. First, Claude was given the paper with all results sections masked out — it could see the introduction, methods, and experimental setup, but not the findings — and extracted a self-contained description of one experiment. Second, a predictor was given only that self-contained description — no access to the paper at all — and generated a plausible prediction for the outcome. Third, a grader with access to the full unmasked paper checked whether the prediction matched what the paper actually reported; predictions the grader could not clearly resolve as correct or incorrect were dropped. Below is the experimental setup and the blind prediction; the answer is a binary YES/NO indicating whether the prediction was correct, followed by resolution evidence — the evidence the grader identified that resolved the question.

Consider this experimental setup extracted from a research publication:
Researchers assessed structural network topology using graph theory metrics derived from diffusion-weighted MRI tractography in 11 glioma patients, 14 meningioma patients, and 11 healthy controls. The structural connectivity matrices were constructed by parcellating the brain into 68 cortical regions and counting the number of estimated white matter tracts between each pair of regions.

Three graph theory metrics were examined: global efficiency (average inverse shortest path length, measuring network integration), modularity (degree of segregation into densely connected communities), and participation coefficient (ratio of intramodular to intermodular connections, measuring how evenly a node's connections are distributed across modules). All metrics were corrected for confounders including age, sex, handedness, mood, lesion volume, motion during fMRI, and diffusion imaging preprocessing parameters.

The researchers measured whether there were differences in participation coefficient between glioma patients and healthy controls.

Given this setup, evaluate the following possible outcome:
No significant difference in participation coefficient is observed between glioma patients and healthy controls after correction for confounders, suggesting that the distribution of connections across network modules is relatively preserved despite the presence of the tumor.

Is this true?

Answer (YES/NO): NO